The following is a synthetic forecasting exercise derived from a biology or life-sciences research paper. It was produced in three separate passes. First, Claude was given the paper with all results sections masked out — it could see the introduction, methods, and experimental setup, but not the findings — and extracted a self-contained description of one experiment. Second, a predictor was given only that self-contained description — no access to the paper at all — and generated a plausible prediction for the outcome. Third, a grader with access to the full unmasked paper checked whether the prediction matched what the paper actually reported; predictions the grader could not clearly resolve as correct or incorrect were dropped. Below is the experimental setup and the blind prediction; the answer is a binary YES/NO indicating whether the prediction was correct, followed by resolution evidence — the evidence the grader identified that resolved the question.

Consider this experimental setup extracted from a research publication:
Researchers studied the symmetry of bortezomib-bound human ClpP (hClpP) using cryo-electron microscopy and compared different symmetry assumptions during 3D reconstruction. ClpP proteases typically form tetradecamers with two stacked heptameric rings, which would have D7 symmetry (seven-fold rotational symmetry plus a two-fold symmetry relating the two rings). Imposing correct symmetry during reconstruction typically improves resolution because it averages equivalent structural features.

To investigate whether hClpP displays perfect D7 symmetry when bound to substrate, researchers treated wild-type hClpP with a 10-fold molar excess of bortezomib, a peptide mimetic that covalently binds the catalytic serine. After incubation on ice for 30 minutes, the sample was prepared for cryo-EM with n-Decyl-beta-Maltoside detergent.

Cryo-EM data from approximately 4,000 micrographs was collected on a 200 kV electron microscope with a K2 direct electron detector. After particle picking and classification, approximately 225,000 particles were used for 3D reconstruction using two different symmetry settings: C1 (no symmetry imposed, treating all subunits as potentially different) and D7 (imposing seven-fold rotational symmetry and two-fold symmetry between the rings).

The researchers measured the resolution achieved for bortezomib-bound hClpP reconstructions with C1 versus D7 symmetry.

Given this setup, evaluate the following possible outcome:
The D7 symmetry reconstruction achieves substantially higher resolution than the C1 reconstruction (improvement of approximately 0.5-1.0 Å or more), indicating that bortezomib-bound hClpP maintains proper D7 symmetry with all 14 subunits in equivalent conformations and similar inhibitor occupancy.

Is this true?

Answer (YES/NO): NO